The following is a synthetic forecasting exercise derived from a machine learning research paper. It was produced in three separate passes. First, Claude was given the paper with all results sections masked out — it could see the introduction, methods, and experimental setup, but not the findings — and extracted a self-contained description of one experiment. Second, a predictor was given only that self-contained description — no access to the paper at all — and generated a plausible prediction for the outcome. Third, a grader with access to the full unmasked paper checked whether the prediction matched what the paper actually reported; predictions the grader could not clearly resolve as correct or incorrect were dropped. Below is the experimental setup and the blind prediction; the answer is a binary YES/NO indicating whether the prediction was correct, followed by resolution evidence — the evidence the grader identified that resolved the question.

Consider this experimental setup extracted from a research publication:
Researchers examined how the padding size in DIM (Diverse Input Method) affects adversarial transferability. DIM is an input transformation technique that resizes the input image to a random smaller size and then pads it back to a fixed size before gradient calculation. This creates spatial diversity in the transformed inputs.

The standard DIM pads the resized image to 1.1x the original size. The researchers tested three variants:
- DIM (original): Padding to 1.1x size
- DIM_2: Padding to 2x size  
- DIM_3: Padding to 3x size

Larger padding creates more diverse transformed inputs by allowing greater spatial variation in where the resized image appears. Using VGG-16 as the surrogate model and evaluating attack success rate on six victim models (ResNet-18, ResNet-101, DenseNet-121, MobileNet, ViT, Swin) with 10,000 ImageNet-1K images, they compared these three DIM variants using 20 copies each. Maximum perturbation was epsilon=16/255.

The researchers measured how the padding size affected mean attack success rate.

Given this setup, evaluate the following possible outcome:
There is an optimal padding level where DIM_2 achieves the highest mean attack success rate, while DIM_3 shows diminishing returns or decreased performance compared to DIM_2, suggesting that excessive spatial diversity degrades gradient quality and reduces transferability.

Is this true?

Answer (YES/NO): NO